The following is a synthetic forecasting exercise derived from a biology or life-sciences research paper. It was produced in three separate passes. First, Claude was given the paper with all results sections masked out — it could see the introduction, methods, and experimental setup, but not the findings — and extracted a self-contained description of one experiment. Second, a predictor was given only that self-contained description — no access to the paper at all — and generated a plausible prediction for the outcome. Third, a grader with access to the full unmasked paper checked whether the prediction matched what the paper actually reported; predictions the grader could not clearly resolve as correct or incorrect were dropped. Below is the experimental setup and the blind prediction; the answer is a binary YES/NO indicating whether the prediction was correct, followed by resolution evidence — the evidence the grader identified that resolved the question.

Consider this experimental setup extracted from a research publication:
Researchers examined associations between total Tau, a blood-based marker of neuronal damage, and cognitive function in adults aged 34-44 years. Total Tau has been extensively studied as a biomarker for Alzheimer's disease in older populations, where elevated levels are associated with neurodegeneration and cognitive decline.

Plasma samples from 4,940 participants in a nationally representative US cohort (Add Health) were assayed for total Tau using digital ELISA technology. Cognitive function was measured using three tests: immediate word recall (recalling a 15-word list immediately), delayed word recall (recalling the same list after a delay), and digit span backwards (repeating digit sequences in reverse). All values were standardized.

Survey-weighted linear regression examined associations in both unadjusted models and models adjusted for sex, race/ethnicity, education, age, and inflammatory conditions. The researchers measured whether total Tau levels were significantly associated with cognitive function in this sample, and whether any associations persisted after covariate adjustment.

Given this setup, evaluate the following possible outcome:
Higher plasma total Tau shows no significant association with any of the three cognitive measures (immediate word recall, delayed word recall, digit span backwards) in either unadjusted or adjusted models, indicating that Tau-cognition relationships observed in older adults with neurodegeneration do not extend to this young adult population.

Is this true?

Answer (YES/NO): NO